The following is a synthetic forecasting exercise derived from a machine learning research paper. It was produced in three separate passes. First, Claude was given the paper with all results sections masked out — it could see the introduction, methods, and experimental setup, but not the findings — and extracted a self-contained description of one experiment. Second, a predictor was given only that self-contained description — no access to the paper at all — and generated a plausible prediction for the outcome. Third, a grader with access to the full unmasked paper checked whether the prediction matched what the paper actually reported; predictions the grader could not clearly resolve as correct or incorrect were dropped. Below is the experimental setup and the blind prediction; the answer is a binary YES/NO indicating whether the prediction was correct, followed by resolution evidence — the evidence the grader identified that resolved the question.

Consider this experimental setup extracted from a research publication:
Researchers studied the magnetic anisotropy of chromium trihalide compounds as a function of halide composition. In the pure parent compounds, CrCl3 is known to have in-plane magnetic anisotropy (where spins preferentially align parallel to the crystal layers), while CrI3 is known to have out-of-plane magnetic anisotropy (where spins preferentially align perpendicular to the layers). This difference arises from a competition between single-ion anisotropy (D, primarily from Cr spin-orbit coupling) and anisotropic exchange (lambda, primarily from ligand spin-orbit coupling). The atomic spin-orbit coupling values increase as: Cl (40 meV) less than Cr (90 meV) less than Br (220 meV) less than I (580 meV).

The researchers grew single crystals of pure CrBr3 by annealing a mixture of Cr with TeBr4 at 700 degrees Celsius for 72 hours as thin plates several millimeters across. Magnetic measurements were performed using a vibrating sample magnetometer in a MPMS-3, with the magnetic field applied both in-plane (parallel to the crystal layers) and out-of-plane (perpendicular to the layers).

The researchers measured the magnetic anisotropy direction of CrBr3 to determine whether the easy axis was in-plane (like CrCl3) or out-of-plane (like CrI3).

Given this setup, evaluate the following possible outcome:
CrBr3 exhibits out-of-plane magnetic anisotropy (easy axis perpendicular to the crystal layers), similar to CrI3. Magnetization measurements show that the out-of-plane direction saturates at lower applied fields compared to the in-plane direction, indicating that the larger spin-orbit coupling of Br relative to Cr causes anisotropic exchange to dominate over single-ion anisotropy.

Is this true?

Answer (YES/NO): YES